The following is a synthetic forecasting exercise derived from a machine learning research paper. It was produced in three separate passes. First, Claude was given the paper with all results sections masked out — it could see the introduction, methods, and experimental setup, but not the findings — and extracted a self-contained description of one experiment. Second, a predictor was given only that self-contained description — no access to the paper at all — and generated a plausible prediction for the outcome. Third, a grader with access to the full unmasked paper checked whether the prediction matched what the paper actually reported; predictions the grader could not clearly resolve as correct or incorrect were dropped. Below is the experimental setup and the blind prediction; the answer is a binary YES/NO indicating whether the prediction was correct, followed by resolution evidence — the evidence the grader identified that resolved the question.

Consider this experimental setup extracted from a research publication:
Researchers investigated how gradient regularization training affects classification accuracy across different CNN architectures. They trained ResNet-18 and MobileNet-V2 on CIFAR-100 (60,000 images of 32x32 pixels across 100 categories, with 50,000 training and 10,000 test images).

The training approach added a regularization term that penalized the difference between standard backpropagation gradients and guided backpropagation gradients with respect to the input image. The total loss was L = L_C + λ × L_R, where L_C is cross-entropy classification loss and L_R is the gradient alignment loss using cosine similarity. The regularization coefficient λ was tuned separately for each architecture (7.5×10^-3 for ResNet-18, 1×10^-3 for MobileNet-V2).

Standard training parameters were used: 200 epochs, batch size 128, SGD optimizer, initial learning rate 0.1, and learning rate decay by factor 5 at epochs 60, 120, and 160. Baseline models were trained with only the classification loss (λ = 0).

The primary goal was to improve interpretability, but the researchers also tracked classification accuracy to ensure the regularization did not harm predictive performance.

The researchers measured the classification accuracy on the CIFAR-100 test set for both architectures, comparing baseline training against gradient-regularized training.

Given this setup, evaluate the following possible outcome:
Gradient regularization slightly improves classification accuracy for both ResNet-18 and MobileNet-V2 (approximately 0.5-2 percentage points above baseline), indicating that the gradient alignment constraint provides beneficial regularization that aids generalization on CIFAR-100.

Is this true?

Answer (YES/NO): NO